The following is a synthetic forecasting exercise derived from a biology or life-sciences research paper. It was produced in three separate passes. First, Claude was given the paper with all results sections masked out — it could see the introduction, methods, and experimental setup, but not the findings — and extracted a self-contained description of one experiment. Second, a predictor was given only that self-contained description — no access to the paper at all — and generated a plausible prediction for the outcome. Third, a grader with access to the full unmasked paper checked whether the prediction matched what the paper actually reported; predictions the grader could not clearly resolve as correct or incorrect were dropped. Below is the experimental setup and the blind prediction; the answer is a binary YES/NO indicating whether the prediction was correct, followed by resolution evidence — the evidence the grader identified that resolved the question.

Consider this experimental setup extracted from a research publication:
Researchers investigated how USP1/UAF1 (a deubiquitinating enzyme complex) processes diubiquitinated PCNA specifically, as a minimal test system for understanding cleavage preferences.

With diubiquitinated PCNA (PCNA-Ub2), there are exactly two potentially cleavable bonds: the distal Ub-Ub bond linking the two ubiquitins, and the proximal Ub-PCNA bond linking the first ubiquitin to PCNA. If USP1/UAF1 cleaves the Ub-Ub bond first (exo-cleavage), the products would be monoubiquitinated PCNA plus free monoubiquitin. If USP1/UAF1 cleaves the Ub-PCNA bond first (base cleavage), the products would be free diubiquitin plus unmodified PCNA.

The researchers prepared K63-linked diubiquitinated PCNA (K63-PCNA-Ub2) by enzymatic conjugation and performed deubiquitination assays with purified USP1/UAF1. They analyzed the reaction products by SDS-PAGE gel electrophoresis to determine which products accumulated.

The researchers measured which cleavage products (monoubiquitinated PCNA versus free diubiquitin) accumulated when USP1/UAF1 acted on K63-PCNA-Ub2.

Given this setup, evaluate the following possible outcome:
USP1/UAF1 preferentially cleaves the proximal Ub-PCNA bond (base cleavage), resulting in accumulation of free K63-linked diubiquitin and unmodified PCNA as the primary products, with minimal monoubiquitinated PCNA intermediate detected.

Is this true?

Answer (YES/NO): NO